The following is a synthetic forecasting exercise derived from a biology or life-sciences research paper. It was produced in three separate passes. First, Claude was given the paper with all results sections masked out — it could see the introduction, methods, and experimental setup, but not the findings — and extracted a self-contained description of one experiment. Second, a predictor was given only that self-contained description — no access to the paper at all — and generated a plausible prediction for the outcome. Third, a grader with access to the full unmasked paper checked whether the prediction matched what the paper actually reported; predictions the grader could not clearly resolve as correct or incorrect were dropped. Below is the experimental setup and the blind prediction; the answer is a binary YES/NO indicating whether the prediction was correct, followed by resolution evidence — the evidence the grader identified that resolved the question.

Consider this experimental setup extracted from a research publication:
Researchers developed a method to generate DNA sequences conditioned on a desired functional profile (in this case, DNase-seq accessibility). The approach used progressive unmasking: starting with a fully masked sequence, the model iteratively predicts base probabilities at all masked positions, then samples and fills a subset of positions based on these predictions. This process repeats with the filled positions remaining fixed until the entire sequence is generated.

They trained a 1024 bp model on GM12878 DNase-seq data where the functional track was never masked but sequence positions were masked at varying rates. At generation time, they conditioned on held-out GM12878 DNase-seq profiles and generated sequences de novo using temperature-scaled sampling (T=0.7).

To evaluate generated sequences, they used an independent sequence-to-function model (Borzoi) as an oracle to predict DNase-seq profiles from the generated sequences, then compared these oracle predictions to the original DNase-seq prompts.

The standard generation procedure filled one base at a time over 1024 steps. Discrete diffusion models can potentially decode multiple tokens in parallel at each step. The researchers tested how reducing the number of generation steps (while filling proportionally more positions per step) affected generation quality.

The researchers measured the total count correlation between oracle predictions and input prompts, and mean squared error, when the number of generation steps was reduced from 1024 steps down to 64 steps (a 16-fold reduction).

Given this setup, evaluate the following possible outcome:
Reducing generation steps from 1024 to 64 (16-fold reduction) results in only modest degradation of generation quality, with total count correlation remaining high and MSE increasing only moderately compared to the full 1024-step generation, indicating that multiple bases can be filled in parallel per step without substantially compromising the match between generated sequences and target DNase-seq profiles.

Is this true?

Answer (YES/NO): YES